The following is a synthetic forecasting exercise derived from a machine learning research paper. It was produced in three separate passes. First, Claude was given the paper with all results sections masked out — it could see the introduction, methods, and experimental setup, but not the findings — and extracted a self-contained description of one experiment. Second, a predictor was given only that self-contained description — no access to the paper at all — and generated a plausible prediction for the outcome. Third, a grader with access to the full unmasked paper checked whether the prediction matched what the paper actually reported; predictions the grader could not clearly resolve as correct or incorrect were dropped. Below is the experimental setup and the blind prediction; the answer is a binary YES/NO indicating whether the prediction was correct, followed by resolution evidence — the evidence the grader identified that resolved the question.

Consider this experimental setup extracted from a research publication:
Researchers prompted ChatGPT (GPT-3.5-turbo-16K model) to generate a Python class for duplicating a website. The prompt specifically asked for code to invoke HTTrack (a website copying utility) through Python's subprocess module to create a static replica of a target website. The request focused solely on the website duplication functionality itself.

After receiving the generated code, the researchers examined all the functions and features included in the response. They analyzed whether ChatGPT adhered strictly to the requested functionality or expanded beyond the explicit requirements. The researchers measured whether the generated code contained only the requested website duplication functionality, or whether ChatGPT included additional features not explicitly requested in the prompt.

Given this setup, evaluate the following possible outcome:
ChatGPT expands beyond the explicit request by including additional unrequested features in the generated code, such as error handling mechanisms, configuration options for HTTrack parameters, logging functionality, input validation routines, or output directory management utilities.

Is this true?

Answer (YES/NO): YES